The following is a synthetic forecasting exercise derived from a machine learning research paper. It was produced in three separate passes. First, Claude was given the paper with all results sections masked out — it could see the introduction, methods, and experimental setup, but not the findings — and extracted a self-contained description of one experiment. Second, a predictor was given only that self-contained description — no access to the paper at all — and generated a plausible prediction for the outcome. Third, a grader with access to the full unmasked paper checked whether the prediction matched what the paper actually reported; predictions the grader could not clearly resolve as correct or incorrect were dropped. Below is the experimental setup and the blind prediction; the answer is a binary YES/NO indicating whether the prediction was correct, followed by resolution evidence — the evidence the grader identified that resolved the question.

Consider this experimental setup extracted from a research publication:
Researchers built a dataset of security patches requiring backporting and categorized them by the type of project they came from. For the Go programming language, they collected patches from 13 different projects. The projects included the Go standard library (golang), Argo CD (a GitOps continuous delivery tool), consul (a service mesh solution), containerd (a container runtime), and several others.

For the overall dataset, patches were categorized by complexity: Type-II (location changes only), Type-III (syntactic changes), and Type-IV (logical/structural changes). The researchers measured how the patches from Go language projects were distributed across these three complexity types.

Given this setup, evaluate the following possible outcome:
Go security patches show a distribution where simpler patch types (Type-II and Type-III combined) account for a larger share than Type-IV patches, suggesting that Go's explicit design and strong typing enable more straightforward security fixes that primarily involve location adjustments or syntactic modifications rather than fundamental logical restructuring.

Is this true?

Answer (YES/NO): NO